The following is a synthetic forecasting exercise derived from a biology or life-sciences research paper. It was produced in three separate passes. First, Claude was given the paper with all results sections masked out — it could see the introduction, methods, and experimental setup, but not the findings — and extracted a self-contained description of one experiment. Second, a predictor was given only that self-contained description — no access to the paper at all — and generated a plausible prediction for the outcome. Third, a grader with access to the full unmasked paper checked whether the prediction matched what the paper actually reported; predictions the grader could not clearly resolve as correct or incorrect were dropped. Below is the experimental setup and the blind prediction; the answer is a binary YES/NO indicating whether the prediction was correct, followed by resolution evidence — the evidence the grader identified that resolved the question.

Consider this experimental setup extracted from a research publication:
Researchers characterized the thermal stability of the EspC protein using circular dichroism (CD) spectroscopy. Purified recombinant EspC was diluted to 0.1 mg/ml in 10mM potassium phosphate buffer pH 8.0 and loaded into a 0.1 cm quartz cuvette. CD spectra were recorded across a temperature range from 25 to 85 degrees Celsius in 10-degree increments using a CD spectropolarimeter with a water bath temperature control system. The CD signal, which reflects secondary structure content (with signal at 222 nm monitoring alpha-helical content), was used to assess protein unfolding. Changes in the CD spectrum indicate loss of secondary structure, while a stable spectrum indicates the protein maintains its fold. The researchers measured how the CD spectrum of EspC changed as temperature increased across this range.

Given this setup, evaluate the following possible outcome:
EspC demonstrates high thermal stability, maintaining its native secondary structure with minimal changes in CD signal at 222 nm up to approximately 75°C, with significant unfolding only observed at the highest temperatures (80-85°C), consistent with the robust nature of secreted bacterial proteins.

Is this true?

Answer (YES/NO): NO